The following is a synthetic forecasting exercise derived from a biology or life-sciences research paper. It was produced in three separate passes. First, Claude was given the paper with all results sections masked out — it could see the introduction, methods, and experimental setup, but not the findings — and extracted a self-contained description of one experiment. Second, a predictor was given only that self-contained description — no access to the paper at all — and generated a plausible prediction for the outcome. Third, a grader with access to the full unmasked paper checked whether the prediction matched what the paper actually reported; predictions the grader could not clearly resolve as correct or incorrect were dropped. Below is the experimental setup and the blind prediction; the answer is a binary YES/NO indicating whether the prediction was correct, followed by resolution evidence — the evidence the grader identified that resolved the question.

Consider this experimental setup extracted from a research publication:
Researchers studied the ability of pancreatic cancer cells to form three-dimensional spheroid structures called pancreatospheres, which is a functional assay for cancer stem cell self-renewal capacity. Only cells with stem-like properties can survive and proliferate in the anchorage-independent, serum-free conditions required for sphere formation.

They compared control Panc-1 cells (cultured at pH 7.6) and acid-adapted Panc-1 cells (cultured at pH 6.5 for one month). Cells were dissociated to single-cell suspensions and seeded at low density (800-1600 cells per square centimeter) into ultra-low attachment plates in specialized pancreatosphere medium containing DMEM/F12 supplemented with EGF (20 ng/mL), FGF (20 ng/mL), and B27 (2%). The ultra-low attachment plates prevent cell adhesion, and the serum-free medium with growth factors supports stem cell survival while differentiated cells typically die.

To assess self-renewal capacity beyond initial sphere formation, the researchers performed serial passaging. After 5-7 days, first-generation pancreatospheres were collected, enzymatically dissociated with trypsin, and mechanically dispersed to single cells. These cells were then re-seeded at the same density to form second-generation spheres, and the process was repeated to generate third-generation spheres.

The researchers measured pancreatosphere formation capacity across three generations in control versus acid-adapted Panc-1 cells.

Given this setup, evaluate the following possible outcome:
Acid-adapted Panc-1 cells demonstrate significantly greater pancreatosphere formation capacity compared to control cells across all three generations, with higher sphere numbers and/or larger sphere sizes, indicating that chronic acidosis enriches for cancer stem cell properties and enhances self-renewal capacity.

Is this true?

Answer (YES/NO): NO